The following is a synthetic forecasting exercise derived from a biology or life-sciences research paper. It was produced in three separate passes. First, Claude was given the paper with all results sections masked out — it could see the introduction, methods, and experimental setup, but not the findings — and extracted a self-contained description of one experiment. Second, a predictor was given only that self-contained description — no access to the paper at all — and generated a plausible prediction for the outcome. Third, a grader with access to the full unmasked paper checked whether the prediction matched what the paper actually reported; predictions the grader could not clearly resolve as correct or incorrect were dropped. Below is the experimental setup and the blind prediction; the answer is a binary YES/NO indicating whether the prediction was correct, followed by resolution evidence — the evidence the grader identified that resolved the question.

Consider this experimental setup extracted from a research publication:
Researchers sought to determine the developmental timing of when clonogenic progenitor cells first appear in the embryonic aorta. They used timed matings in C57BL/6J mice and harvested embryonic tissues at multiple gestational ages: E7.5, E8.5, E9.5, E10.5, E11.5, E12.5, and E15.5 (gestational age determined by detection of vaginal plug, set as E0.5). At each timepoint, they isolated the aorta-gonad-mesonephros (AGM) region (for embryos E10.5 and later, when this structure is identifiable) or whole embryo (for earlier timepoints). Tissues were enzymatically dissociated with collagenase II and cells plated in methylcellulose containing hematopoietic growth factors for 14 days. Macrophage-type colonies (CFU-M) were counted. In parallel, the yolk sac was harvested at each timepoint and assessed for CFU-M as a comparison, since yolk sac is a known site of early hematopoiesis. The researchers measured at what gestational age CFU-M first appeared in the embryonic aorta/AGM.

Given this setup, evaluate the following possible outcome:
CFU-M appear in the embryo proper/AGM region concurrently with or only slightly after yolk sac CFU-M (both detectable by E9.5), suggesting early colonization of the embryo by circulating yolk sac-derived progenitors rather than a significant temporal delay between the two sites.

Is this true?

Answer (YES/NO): NO